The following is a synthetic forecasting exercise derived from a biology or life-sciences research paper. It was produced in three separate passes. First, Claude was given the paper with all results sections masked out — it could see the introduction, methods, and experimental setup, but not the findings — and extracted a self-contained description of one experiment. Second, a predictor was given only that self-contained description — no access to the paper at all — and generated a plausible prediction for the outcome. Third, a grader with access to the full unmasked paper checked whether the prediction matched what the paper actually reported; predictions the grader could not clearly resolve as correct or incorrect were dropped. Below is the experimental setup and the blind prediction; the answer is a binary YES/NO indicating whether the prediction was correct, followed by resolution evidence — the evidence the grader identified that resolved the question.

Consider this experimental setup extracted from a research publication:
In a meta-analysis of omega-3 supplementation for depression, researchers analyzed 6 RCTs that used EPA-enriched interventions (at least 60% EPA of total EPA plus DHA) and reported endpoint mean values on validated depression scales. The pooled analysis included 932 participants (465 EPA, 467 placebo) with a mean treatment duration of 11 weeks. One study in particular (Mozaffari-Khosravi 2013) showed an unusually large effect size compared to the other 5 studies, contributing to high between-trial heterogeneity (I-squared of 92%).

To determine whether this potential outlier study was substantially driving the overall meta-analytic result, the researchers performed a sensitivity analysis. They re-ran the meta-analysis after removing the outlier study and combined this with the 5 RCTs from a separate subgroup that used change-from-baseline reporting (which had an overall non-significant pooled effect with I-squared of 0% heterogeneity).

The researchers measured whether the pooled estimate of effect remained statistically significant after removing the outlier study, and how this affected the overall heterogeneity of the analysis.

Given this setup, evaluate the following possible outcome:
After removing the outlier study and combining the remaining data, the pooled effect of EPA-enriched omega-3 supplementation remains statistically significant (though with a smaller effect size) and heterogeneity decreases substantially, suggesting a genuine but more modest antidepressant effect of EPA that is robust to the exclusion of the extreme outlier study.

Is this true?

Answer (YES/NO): YES